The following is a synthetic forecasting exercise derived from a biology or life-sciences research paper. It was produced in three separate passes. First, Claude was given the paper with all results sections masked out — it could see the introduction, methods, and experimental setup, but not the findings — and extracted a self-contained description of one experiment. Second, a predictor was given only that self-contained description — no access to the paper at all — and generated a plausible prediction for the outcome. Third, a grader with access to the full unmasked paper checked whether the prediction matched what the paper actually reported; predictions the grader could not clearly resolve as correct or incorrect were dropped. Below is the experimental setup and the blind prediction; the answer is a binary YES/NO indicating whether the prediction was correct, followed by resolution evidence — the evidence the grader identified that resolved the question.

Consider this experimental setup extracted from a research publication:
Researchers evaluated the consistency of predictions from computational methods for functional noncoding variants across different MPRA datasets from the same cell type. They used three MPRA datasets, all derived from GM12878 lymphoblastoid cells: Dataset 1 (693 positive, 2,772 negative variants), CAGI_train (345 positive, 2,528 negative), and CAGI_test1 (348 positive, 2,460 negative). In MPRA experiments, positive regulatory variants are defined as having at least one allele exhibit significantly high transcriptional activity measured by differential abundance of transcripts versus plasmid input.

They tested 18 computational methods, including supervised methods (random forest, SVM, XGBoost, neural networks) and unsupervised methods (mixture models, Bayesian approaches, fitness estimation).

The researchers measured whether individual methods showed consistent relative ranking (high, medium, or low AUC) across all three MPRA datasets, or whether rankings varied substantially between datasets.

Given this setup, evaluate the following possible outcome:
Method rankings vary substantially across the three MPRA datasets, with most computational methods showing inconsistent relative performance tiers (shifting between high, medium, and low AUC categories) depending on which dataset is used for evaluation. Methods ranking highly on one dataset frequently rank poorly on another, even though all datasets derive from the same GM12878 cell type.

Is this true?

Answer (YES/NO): NO